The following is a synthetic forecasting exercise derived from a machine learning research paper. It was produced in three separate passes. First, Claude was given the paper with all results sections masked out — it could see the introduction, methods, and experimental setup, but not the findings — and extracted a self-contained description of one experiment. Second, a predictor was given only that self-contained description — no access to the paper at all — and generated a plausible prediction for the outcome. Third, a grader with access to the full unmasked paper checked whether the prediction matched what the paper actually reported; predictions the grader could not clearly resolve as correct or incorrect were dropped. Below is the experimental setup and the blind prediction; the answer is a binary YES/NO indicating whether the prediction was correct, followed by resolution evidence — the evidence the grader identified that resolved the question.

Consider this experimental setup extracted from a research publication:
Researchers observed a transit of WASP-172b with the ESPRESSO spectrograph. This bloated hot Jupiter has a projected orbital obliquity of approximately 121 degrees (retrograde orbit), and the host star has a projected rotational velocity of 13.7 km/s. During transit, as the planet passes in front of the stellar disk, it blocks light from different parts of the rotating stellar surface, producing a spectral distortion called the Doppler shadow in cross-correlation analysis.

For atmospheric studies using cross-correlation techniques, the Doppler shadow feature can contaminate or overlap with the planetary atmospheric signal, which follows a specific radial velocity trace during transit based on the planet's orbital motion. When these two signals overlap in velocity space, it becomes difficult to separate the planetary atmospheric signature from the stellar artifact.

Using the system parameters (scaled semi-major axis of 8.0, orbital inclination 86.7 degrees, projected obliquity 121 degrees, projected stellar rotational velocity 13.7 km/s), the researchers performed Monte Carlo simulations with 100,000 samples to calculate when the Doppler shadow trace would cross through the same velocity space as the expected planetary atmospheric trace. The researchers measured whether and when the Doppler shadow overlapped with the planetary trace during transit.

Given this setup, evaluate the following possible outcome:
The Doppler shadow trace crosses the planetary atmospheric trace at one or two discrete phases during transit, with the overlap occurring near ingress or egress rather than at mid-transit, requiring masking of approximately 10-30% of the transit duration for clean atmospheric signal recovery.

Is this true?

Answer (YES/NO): NO